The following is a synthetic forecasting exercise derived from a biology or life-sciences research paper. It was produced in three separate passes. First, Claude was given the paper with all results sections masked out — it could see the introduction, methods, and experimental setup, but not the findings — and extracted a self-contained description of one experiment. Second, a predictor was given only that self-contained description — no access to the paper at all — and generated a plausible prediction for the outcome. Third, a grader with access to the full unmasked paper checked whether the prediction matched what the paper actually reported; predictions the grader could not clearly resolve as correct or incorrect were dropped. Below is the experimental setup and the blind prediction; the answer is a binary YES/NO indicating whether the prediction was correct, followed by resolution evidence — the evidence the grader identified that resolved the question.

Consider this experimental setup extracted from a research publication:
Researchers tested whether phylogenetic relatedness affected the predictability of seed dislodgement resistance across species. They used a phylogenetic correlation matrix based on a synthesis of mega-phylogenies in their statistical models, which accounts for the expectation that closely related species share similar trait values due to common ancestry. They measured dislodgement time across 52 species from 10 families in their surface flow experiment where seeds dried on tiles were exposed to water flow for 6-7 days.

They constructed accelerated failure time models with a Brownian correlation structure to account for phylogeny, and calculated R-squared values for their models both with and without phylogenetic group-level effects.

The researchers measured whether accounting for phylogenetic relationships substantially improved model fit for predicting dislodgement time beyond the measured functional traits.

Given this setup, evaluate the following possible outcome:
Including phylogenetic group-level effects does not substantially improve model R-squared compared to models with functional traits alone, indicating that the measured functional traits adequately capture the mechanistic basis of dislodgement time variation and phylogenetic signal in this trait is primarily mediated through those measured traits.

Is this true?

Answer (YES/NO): YES